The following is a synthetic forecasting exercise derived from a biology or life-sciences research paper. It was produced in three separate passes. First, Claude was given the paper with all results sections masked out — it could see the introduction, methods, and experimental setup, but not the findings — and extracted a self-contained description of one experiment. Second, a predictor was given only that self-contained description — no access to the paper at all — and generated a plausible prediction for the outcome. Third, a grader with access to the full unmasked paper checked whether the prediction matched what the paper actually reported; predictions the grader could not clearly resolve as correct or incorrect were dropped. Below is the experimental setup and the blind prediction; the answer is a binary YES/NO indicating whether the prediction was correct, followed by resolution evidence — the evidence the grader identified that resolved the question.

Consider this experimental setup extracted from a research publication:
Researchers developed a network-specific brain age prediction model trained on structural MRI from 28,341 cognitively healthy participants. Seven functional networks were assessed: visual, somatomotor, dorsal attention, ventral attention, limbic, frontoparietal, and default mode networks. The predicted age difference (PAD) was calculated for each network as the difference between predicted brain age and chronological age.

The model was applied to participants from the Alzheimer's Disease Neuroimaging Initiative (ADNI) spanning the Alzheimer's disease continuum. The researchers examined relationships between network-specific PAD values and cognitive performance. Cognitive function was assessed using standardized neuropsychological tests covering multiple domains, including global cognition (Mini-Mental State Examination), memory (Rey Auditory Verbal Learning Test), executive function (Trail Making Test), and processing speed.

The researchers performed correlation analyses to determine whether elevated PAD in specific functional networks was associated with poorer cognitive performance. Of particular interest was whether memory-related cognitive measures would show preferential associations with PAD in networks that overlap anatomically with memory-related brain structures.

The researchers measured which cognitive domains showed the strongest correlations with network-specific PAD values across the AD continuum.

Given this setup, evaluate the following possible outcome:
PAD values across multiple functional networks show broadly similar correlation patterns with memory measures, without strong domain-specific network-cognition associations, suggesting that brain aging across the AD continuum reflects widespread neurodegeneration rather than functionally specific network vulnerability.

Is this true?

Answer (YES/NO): NO